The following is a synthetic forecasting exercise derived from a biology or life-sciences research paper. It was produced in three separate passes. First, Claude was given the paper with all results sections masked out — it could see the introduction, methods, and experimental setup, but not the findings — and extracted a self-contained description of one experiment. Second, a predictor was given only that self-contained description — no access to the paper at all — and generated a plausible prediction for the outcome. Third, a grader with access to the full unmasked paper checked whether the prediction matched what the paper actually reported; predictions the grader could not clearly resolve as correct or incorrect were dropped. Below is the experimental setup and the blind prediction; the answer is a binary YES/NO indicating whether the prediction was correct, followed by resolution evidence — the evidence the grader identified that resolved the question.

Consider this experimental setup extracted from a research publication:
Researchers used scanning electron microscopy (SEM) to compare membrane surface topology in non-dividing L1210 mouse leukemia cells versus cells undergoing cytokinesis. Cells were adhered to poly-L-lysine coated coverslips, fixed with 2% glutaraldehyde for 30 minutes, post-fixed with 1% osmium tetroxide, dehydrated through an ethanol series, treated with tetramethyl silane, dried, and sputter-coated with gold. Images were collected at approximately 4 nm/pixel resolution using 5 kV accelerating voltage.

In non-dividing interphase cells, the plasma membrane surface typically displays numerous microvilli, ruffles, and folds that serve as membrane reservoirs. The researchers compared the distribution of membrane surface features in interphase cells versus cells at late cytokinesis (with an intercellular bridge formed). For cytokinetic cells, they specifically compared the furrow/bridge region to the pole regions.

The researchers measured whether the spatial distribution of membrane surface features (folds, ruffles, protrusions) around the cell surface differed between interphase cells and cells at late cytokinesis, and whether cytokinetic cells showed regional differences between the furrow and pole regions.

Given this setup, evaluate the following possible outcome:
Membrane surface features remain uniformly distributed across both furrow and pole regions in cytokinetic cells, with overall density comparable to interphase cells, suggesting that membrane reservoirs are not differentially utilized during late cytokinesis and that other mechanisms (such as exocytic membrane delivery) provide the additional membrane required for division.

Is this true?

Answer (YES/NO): NO